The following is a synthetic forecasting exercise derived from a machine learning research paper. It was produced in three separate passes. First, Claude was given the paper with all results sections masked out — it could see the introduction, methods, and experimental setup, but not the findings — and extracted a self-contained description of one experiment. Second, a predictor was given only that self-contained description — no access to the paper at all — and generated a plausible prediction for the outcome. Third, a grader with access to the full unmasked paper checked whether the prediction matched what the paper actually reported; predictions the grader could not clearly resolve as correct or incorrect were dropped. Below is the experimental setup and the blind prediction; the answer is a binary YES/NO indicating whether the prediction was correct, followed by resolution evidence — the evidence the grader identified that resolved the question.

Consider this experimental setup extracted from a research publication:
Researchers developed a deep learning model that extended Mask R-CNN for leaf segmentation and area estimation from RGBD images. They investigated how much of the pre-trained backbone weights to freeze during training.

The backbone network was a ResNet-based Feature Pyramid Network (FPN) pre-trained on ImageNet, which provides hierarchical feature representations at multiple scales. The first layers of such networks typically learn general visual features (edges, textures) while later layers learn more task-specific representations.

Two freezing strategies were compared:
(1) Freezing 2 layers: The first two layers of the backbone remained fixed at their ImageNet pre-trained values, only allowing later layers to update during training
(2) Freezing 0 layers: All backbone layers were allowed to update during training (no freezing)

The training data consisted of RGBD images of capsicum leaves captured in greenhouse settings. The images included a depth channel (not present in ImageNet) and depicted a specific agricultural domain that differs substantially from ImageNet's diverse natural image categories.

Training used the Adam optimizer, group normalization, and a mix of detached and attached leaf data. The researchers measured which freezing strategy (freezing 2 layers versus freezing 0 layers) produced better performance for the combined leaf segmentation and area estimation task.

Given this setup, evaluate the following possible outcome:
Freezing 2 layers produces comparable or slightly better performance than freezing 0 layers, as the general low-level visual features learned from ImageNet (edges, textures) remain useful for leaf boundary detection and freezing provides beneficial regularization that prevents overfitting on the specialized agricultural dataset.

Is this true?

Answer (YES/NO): NO